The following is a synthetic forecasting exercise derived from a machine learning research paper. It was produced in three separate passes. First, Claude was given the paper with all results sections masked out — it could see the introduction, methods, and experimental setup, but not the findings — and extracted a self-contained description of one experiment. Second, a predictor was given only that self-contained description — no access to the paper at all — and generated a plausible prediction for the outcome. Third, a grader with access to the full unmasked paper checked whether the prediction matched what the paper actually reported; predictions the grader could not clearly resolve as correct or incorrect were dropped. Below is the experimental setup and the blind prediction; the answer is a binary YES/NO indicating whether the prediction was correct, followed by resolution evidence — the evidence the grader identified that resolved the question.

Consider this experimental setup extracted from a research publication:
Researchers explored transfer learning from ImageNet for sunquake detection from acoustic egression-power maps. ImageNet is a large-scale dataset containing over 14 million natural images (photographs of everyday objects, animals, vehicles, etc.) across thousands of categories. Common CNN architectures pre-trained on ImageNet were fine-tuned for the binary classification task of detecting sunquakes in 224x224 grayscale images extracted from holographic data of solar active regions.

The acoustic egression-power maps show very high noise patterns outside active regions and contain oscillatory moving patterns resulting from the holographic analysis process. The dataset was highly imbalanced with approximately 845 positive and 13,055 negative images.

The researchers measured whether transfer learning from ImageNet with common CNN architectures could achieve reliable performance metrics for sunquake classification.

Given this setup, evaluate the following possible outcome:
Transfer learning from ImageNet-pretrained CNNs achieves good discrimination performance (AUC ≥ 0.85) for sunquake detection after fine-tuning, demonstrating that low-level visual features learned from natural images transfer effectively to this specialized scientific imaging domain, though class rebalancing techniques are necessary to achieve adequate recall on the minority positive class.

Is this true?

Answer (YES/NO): NO